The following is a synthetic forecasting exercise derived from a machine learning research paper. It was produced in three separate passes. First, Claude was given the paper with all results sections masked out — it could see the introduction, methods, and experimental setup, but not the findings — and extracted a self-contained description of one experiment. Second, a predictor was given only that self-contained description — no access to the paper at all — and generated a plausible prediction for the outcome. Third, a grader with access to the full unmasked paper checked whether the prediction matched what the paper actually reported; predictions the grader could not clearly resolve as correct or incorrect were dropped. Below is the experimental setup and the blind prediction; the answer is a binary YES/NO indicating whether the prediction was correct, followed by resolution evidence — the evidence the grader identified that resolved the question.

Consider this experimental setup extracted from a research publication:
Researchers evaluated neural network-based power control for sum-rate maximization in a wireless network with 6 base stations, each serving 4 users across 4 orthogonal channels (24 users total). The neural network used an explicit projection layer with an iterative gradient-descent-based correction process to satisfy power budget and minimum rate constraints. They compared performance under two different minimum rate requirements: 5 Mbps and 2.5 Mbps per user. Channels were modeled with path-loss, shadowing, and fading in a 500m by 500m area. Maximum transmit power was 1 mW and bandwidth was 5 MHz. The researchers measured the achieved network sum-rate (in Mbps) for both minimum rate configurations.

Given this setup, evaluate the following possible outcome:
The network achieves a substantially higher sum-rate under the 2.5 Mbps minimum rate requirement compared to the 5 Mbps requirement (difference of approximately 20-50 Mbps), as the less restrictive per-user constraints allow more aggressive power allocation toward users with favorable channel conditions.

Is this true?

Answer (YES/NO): NO